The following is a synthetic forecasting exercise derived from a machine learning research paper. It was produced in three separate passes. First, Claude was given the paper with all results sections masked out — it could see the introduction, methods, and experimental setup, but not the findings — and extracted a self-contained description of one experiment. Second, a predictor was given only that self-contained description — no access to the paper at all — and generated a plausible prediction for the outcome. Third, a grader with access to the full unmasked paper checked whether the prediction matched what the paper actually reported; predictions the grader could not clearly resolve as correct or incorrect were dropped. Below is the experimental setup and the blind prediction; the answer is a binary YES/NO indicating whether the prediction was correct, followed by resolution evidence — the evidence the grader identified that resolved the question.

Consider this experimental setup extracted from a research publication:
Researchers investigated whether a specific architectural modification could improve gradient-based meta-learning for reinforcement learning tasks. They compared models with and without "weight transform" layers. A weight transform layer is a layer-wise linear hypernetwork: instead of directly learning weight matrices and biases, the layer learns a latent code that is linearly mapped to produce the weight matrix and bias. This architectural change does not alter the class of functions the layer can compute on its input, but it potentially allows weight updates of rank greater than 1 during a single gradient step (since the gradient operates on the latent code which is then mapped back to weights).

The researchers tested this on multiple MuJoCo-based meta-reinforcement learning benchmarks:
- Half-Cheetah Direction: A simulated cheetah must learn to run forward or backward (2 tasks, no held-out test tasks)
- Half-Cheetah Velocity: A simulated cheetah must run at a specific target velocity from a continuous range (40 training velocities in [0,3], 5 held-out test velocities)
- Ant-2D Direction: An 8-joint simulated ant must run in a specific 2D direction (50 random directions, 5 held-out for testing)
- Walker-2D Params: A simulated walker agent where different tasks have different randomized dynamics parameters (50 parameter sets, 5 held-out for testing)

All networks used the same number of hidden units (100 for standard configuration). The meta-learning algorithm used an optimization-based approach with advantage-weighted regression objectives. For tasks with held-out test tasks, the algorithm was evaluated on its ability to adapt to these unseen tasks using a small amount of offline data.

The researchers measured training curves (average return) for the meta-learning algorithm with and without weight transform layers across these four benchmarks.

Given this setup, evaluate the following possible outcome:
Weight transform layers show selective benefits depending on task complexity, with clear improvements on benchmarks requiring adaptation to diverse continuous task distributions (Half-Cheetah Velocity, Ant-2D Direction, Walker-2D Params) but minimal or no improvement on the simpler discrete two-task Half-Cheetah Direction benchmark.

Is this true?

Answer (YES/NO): YES